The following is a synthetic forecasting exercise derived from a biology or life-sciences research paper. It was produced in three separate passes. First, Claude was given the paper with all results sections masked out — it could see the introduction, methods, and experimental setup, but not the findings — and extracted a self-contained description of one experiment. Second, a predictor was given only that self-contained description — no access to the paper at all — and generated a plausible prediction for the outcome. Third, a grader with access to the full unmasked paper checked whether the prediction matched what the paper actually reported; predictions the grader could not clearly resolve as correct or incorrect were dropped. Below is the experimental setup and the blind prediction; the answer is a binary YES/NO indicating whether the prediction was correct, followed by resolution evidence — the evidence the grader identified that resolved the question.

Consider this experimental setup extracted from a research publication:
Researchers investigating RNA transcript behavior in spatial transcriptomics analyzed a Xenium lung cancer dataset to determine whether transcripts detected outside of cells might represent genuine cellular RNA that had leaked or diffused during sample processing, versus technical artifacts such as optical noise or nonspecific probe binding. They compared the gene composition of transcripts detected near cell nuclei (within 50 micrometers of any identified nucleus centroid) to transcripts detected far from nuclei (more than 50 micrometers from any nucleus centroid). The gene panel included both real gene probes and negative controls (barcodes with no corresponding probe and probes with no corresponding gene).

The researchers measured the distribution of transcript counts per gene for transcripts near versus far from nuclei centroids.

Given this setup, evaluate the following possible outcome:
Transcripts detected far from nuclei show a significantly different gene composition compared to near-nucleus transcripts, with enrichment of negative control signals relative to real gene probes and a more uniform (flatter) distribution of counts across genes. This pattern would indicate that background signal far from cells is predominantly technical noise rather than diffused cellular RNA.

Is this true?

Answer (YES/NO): NO